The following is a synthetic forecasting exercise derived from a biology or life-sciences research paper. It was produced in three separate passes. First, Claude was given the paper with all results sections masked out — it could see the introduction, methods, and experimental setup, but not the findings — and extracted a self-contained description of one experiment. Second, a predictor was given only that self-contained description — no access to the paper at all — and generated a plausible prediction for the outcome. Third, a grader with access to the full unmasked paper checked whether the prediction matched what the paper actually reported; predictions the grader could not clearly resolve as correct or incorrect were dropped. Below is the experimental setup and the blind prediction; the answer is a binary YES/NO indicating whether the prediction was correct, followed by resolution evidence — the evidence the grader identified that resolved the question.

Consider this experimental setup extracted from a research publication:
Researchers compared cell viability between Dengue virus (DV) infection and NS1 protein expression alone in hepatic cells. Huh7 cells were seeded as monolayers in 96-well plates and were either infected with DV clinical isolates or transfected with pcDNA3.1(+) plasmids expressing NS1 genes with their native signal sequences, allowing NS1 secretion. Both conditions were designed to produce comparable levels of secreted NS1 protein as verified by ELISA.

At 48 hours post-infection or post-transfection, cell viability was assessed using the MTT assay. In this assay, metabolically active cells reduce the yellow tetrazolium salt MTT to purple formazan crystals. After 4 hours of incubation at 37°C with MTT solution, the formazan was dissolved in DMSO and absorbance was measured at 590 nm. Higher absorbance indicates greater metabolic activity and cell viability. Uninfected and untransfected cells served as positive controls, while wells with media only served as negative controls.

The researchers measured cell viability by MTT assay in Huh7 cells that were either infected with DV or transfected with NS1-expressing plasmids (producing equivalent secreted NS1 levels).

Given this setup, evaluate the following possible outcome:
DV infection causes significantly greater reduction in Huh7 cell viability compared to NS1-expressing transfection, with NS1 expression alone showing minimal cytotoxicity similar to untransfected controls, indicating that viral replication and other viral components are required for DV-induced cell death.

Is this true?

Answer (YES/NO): NO